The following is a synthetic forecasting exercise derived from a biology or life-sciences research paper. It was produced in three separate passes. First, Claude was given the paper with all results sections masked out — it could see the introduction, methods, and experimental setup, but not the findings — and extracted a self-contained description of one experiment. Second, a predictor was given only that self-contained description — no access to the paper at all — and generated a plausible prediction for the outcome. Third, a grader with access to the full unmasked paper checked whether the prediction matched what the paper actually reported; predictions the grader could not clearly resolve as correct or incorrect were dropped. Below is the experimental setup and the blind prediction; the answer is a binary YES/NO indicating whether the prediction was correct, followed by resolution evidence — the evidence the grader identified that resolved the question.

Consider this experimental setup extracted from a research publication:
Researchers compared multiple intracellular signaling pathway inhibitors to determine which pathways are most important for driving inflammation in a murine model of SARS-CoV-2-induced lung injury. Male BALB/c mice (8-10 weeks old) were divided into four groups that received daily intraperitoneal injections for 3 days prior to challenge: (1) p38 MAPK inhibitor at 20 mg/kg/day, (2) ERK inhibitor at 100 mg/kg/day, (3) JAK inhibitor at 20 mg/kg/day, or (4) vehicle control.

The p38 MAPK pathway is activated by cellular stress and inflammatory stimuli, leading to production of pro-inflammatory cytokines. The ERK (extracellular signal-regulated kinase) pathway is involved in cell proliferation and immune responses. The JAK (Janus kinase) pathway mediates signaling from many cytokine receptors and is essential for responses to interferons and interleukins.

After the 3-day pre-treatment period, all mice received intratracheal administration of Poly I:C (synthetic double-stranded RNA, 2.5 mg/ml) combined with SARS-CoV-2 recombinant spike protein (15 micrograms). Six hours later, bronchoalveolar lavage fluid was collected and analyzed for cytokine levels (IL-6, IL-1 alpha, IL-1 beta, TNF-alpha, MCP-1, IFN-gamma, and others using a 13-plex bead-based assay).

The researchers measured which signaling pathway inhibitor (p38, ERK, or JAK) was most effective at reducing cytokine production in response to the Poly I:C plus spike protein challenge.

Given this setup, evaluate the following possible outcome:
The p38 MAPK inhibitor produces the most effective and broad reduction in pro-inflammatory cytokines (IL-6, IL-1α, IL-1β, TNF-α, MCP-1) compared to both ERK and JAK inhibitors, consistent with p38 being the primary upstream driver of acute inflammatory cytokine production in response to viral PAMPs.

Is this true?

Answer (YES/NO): NO